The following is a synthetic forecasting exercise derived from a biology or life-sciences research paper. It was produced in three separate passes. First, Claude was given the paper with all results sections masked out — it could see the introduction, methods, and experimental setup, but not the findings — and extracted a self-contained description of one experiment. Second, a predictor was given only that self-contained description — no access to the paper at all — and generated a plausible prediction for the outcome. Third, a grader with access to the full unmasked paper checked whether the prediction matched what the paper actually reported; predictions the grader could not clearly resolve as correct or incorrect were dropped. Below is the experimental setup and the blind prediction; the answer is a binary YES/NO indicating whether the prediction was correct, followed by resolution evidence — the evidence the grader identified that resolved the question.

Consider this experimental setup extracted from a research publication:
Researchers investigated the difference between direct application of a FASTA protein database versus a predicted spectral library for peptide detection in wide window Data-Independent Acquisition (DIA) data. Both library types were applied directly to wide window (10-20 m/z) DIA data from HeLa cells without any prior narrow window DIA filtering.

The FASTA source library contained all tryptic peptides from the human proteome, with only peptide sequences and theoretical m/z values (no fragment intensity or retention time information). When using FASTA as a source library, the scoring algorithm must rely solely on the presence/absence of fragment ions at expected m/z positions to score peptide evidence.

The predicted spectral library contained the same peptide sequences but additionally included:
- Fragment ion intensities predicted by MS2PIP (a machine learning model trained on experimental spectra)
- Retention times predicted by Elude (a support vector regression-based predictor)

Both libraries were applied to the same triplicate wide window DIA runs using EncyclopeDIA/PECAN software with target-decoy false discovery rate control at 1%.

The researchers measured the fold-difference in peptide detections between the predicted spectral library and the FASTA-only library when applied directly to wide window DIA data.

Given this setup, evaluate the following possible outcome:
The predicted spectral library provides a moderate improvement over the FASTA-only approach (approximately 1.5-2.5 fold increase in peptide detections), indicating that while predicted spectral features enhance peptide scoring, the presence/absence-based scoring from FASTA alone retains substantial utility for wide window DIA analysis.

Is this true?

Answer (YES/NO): YES